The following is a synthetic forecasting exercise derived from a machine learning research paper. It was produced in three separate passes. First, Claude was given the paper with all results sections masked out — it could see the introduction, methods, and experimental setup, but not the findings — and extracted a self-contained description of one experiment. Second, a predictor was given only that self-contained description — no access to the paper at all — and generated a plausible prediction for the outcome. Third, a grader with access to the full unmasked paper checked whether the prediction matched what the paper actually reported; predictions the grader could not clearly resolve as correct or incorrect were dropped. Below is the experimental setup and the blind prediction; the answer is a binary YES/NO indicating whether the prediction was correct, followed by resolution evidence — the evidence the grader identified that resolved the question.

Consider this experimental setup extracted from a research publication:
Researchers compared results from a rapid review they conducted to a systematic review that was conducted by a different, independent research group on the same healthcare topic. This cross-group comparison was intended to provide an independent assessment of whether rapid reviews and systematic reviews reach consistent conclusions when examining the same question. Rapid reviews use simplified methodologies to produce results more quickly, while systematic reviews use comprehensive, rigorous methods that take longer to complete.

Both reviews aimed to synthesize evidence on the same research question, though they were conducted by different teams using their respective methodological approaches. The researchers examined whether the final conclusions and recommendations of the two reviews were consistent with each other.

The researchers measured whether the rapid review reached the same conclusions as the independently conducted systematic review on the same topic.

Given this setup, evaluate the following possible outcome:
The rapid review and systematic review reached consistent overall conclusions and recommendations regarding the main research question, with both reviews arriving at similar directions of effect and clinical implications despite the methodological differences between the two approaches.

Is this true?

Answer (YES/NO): NO